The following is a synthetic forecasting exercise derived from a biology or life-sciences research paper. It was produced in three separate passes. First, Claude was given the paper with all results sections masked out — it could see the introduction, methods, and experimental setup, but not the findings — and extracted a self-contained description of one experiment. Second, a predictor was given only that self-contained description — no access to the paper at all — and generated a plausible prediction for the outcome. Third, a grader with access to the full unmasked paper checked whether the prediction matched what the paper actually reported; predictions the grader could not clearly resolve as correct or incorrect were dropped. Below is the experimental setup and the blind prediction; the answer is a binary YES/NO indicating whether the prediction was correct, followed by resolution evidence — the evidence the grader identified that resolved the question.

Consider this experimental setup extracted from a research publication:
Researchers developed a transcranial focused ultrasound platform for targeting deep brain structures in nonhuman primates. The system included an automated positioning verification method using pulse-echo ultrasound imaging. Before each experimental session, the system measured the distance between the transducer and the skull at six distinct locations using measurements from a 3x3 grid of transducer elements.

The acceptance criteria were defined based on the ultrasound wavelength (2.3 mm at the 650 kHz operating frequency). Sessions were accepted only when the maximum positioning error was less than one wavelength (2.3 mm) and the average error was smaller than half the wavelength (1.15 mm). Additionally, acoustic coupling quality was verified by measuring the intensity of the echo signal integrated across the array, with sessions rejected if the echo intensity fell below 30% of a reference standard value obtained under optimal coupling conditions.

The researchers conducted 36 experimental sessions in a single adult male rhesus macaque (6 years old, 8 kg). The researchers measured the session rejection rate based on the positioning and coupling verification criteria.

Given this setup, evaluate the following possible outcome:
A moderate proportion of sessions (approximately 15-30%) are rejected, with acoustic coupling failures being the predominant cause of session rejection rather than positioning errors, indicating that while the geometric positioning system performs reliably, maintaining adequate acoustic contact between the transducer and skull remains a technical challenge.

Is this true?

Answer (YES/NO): NO